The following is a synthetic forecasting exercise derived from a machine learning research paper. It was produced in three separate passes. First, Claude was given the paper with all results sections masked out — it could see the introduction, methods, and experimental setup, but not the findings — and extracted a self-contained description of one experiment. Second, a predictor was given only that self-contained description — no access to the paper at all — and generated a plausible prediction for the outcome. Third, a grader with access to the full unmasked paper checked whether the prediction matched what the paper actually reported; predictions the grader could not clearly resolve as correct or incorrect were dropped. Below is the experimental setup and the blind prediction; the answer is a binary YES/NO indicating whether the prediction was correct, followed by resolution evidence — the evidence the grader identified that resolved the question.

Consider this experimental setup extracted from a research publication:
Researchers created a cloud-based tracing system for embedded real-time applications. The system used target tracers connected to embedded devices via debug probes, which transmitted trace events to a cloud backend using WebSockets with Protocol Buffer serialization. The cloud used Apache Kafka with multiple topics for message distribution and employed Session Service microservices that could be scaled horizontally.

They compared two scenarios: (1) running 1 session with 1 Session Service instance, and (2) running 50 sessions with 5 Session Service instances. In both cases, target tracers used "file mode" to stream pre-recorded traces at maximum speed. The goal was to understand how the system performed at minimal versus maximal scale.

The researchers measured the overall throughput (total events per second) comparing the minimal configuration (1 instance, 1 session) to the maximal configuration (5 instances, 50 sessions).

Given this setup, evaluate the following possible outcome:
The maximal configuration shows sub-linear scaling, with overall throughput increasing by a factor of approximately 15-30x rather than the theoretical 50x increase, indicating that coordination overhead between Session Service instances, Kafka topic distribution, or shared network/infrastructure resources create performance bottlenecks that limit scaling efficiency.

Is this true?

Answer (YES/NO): NO